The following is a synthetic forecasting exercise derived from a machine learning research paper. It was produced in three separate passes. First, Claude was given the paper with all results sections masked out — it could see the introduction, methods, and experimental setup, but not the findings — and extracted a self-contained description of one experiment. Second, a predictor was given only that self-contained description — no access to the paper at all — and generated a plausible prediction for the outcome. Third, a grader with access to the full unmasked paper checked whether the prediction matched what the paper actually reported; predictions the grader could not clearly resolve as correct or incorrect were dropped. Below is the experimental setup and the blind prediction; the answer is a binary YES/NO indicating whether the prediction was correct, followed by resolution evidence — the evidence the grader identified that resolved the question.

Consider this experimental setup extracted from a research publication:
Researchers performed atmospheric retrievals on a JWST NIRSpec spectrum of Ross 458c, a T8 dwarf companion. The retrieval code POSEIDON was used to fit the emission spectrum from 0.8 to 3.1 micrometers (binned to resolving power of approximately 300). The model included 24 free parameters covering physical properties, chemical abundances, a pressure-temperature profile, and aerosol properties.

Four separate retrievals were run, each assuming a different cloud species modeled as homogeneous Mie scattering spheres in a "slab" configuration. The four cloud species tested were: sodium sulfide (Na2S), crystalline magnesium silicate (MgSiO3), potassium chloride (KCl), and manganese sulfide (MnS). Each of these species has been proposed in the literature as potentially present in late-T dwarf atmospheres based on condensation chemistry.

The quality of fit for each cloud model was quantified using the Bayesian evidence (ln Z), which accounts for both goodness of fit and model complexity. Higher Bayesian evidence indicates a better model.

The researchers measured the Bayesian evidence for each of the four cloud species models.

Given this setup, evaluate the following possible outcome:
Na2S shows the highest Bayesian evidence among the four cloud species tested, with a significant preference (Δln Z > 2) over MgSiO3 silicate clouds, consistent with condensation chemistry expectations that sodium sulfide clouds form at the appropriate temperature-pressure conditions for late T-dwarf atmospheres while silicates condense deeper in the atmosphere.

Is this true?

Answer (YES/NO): YES